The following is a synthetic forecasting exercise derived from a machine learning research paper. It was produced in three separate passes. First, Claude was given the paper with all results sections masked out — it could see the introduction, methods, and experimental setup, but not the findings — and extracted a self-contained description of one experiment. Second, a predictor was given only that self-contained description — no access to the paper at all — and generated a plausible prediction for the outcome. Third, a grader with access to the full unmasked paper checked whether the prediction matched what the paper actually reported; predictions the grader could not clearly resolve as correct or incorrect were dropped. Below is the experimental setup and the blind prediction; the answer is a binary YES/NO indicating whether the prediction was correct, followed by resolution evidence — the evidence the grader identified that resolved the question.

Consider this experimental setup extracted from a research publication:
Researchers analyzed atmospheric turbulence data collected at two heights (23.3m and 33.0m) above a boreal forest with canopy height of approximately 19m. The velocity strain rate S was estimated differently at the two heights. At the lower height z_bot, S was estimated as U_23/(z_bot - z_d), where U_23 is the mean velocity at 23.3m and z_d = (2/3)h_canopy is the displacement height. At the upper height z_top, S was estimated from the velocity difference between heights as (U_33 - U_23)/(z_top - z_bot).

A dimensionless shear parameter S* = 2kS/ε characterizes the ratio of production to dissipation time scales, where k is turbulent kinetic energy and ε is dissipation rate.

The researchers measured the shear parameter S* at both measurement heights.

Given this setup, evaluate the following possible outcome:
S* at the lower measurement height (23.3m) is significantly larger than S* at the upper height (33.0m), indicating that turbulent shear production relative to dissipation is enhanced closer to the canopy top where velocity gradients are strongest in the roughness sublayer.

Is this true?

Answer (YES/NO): NO